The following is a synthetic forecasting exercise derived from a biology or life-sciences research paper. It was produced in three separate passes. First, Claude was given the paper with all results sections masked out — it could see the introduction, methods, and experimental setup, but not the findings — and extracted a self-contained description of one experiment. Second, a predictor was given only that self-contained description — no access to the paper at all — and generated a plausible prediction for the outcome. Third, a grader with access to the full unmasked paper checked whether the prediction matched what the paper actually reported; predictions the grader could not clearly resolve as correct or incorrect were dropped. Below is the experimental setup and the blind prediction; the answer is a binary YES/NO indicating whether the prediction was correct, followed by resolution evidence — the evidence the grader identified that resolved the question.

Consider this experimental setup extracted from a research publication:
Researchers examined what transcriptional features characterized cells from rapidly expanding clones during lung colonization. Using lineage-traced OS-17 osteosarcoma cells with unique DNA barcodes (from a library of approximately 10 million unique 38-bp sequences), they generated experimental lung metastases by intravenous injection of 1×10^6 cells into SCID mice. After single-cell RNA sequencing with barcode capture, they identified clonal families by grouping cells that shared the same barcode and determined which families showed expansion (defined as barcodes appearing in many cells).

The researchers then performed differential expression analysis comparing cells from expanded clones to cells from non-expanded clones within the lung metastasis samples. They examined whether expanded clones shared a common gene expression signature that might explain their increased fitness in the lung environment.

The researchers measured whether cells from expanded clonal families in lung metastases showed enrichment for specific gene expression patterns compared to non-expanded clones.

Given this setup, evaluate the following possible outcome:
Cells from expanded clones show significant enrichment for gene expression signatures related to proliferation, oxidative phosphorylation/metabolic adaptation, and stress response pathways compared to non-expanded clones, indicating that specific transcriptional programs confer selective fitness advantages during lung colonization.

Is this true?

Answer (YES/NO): NO